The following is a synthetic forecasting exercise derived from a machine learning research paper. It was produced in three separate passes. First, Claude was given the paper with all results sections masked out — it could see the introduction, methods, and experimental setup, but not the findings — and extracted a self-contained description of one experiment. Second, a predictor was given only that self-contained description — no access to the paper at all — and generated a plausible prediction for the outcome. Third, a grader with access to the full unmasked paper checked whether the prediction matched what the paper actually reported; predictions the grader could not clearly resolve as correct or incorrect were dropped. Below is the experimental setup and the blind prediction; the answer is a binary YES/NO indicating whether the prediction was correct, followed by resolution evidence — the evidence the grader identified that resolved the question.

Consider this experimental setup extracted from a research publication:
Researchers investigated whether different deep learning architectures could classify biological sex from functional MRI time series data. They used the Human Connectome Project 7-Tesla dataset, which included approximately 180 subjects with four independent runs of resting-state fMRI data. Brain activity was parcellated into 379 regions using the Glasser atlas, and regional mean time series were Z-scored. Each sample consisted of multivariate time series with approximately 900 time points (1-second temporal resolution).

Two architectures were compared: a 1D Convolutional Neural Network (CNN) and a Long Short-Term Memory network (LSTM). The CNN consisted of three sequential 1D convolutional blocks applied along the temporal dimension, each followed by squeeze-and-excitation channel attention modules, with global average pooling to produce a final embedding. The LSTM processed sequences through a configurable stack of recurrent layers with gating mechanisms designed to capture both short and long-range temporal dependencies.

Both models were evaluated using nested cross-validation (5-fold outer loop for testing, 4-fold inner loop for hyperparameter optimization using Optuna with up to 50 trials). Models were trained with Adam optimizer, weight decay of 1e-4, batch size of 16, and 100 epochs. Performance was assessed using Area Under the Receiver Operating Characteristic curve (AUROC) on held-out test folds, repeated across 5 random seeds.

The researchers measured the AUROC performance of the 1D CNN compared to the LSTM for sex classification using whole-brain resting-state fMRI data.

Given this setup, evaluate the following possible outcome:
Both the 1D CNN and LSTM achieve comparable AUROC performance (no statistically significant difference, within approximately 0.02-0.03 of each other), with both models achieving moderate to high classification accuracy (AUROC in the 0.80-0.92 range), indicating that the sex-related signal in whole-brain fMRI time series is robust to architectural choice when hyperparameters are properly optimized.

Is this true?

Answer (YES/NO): NO